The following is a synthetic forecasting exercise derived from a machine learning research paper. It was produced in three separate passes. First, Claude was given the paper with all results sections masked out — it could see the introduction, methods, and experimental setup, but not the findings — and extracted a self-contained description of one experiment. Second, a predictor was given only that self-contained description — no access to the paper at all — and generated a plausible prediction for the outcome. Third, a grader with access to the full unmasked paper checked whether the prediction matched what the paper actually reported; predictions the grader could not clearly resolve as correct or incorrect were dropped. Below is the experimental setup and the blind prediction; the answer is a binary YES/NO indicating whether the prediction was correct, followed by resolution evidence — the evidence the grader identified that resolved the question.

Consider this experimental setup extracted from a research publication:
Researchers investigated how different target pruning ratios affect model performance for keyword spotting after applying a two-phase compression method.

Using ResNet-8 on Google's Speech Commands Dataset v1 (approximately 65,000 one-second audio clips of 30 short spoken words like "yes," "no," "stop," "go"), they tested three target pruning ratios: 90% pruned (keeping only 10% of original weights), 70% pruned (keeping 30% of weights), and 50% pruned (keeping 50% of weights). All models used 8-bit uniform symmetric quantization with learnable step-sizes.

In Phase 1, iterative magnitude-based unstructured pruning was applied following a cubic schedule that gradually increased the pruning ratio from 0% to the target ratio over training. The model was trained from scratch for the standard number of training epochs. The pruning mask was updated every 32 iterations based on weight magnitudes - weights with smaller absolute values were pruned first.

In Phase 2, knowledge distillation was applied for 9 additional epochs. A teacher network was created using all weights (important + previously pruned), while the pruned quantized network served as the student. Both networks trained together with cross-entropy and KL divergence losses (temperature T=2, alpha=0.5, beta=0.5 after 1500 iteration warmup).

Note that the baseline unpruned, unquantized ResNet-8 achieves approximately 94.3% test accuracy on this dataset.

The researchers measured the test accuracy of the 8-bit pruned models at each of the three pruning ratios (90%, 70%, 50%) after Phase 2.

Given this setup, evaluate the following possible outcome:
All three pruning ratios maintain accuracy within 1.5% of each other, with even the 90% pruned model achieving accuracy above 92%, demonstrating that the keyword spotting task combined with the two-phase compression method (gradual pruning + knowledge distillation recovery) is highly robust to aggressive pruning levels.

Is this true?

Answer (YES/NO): YES